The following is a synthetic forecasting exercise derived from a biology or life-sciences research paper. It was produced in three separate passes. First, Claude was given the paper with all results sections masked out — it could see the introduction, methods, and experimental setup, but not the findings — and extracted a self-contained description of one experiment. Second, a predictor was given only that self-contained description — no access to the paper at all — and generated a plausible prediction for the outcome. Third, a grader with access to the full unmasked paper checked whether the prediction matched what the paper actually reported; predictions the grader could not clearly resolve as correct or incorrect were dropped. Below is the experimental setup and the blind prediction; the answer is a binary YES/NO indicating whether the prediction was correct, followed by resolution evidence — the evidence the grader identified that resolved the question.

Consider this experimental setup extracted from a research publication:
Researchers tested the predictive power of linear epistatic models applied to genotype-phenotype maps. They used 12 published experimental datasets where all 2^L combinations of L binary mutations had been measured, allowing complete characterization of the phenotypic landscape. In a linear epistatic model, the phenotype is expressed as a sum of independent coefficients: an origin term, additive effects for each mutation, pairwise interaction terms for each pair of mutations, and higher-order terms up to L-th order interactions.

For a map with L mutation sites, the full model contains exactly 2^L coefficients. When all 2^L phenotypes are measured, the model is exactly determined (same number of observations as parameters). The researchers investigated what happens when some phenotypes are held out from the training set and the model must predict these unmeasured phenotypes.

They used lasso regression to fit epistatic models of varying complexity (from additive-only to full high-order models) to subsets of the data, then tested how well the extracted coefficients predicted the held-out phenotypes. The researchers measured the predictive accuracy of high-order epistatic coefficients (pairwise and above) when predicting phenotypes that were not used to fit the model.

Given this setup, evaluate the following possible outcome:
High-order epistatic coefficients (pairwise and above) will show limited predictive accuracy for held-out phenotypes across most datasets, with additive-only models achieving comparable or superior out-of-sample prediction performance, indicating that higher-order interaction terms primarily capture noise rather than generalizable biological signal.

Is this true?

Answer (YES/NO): YES